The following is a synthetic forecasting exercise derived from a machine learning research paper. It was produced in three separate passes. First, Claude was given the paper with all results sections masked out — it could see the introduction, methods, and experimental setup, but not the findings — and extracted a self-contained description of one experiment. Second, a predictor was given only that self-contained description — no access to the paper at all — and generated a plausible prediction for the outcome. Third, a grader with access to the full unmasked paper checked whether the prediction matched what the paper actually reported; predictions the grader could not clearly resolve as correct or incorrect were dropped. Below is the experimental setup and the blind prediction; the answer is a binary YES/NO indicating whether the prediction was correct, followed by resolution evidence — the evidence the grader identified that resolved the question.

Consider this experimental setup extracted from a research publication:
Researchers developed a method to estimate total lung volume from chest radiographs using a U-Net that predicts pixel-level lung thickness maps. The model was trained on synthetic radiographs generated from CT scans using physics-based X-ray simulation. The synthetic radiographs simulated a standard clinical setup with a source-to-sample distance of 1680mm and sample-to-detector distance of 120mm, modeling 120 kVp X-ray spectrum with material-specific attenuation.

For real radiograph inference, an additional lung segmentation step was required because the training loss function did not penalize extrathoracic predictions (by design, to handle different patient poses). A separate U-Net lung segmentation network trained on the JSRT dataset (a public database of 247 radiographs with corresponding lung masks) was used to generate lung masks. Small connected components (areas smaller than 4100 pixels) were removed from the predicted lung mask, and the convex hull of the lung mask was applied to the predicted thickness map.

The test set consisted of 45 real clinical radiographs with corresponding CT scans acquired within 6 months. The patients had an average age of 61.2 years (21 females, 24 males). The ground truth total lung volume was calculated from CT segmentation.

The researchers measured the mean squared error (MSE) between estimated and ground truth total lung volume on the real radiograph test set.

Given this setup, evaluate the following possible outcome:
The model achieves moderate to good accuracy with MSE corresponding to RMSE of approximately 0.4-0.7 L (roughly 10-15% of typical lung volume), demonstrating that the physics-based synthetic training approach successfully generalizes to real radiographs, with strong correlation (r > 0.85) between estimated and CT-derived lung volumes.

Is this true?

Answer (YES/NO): NO